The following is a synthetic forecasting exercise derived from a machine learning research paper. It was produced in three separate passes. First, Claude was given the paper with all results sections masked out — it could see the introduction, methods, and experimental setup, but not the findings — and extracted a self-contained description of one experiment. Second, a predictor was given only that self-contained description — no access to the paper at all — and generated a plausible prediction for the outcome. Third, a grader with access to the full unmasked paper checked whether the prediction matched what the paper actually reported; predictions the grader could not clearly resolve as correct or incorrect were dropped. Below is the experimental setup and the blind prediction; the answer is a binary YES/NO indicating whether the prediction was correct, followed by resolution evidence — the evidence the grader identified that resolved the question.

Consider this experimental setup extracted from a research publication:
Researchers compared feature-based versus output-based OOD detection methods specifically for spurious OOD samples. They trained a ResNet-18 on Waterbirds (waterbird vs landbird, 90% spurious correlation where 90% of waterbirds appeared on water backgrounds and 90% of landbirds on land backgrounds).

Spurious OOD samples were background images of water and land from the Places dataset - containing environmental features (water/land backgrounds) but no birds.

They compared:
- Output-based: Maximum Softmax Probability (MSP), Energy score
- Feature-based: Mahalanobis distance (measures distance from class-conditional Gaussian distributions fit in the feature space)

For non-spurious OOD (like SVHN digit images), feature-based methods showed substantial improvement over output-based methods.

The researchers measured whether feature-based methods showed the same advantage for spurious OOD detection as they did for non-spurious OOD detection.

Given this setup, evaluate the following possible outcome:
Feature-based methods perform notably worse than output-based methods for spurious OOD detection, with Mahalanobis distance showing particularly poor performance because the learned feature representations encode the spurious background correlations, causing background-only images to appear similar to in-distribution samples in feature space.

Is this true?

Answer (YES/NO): NO